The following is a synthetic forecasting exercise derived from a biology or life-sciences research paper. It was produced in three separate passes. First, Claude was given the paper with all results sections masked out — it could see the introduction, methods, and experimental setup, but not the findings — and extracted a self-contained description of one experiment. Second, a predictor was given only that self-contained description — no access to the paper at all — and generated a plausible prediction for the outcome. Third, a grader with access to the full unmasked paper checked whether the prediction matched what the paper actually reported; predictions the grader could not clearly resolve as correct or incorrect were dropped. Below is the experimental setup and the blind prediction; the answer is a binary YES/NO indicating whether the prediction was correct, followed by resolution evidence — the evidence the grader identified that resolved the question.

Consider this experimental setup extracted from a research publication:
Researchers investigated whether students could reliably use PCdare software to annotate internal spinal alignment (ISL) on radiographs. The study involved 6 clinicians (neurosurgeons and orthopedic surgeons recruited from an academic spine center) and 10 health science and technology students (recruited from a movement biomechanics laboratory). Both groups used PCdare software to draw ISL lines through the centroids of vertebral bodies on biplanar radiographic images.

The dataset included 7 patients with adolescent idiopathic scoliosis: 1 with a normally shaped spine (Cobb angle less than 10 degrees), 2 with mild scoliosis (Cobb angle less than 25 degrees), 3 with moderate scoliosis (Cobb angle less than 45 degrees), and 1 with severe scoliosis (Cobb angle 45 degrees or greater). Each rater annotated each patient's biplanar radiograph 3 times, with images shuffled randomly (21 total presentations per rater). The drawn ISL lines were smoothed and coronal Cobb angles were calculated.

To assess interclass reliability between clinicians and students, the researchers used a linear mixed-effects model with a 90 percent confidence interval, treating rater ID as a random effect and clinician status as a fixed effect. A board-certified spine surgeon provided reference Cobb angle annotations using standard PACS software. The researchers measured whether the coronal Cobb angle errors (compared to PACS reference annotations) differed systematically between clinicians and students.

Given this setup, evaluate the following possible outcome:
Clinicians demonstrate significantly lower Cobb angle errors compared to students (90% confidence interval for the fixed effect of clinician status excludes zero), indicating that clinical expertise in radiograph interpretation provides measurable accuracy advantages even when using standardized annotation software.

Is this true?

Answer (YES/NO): NO